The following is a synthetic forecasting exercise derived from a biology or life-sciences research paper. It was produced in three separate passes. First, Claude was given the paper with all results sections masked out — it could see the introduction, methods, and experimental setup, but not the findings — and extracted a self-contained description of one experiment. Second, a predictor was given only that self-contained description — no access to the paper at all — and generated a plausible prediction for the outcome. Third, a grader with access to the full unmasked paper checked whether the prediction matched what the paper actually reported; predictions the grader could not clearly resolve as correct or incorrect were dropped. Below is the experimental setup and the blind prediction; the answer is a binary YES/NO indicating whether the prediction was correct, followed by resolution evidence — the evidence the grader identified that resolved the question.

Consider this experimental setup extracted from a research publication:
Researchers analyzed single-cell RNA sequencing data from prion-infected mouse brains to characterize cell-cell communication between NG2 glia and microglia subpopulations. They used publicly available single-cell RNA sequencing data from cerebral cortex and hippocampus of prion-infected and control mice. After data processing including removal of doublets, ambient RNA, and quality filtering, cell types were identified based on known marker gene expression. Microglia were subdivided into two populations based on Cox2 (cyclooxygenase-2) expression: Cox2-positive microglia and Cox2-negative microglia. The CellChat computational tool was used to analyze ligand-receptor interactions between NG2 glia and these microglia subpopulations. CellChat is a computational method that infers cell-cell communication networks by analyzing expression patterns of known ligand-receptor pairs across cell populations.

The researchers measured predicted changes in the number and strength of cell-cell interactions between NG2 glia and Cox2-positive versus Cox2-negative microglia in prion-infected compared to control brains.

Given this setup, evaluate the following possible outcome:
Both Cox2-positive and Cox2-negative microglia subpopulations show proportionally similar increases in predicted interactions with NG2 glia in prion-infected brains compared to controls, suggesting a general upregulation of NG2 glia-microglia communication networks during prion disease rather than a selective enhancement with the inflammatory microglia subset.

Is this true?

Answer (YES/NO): NO